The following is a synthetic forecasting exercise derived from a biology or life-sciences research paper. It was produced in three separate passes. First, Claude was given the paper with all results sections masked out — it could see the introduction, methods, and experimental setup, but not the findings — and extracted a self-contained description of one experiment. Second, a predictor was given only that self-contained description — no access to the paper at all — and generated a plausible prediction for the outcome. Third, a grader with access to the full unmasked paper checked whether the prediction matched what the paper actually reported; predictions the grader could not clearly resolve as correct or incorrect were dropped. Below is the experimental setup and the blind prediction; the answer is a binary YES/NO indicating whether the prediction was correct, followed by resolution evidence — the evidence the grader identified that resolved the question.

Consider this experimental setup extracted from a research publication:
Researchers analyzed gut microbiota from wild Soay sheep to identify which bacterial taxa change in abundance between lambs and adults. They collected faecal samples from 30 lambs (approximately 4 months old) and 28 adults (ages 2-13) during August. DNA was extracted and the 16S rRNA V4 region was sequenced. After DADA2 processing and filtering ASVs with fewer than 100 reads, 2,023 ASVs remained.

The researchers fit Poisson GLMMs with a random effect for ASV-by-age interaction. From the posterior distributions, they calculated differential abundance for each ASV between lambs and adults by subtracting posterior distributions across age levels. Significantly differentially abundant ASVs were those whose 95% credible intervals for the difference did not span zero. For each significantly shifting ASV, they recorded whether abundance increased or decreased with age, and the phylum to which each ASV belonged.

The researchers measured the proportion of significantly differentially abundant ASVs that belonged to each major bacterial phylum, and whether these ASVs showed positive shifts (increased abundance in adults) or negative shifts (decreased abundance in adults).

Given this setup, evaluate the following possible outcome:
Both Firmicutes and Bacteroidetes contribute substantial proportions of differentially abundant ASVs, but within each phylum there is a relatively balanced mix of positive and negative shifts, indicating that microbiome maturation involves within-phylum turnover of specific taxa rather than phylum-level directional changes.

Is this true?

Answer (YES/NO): NO